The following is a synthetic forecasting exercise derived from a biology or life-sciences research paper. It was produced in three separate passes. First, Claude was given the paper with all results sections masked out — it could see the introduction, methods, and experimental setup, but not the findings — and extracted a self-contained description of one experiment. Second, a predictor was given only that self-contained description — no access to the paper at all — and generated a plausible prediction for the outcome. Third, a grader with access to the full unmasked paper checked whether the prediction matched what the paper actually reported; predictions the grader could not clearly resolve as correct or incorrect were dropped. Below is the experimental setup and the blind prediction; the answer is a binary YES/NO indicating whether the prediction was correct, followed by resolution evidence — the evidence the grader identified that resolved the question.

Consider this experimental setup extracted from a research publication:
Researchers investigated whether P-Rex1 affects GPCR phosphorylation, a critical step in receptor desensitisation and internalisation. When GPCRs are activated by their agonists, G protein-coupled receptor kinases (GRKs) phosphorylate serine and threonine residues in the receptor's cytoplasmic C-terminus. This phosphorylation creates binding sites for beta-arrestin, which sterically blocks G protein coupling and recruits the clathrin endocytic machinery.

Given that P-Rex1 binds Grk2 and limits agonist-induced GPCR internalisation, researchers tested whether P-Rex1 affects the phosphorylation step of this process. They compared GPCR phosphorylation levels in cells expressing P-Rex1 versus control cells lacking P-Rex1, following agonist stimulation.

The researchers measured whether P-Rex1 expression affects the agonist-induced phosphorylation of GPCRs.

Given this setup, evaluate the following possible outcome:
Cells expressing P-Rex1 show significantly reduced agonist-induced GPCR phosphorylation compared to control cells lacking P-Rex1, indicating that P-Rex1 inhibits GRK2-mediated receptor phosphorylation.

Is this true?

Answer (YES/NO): YES